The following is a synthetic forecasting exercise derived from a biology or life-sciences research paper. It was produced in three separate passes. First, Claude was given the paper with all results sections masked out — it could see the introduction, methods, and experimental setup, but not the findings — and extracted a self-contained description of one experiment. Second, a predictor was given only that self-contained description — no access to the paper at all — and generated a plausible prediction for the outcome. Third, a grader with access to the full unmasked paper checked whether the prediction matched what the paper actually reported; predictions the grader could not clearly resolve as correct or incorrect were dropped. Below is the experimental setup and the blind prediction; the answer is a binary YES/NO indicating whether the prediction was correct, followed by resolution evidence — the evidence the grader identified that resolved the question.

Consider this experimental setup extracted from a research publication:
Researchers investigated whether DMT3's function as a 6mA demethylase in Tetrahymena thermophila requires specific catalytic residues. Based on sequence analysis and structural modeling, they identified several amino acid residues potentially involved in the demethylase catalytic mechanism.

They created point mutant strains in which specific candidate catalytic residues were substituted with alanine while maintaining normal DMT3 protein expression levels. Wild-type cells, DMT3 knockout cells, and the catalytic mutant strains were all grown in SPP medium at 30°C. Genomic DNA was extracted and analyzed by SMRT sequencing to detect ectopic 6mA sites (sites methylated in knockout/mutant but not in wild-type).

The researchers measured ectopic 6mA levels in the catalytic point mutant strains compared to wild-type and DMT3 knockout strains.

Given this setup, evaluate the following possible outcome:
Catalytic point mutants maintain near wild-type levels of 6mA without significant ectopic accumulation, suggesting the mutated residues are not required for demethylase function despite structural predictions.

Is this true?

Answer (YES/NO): NO